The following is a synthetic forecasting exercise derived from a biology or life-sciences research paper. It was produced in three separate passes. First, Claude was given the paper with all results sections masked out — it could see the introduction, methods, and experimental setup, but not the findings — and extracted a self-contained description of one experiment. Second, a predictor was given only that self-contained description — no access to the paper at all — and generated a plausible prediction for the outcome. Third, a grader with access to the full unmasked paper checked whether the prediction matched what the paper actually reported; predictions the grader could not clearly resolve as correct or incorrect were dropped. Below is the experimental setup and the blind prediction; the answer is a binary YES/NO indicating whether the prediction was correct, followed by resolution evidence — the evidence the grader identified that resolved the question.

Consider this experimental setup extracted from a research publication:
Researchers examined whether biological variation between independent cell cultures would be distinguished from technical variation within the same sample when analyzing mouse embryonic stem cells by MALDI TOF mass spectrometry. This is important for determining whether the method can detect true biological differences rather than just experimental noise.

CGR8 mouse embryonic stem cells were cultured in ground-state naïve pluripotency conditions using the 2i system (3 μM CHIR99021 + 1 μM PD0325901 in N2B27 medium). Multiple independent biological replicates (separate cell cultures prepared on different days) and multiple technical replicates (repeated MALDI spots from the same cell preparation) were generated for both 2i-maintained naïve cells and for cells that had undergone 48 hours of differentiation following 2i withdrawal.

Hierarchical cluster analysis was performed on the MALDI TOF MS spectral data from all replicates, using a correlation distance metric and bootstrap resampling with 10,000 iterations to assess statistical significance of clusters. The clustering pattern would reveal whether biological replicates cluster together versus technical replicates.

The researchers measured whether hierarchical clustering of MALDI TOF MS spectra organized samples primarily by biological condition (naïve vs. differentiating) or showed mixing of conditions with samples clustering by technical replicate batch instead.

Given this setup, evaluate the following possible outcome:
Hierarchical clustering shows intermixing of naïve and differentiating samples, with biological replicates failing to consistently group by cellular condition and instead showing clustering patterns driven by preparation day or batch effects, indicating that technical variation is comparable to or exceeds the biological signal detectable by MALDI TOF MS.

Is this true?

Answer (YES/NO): NO